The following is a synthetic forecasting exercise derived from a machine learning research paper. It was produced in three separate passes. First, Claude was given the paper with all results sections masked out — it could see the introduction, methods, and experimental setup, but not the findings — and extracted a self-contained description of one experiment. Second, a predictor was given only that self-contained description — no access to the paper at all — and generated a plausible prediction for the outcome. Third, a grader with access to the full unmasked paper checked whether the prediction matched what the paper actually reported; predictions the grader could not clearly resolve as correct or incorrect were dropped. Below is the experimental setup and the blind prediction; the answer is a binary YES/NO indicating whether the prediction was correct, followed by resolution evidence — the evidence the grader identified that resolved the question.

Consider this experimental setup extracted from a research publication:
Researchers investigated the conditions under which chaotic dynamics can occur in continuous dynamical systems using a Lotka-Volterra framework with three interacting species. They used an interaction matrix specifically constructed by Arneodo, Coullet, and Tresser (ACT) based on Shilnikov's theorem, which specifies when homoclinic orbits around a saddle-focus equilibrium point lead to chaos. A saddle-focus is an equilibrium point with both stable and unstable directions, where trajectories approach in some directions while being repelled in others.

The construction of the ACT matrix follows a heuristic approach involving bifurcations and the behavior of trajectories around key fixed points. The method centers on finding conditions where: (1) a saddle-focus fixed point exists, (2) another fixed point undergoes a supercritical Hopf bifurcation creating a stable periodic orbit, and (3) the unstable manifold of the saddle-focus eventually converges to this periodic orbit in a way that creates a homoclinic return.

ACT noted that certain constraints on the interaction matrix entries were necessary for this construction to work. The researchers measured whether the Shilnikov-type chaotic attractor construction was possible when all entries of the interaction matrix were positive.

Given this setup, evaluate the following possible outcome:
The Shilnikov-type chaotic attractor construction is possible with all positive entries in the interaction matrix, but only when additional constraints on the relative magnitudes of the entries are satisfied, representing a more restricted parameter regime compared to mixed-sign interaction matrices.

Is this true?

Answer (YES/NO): NO